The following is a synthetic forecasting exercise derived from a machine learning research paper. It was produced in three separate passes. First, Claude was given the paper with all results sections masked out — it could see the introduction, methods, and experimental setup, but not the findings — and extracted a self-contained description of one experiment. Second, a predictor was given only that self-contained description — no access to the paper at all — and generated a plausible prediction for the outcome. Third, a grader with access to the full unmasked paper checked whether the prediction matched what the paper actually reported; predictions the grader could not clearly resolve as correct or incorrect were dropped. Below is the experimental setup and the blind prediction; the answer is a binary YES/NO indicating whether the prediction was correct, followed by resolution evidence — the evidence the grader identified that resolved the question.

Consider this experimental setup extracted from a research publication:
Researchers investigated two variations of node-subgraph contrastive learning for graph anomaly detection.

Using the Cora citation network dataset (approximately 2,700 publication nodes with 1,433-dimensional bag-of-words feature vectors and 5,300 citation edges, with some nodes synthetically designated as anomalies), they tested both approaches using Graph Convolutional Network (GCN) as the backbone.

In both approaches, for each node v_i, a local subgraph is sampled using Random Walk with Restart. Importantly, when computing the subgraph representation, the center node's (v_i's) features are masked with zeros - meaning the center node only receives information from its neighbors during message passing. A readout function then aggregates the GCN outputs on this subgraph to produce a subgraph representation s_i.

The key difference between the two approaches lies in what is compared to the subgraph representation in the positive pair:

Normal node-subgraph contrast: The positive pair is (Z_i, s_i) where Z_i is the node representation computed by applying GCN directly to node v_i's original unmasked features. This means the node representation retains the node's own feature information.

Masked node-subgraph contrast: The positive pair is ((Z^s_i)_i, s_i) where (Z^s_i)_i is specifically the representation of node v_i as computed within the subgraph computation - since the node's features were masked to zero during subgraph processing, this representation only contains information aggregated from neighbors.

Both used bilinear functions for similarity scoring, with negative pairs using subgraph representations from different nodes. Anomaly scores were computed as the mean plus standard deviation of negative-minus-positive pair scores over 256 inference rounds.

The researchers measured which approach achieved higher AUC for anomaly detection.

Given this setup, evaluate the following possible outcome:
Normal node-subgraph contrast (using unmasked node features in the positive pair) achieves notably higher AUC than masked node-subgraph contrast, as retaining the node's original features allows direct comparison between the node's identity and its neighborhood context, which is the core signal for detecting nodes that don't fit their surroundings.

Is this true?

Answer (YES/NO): YES